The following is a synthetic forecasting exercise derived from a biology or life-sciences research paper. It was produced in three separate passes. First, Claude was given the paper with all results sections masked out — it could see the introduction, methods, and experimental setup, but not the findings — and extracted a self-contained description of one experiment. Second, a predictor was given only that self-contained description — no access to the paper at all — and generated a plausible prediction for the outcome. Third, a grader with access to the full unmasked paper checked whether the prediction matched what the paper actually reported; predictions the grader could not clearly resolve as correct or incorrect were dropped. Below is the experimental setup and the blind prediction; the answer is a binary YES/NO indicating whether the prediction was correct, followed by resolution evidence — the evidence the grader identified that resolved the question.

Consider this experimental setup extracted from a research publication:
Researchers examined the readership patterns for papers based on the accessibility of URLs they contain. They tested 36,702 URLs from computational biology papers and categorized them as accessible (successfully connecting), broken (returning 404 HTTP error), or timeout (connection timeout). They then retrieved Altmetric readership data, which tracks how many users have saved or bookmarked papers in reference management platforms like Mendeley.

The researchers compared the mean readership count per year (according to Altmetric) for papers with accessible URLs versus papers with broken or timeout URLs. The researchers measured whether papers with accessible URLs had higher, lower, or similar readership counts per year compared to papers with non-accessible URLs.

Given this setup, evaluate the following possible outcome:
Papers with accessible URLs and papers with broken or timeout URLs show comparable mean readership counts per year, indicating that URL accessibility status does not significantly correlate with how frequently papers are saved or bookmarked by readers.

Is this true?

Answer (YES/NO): NO